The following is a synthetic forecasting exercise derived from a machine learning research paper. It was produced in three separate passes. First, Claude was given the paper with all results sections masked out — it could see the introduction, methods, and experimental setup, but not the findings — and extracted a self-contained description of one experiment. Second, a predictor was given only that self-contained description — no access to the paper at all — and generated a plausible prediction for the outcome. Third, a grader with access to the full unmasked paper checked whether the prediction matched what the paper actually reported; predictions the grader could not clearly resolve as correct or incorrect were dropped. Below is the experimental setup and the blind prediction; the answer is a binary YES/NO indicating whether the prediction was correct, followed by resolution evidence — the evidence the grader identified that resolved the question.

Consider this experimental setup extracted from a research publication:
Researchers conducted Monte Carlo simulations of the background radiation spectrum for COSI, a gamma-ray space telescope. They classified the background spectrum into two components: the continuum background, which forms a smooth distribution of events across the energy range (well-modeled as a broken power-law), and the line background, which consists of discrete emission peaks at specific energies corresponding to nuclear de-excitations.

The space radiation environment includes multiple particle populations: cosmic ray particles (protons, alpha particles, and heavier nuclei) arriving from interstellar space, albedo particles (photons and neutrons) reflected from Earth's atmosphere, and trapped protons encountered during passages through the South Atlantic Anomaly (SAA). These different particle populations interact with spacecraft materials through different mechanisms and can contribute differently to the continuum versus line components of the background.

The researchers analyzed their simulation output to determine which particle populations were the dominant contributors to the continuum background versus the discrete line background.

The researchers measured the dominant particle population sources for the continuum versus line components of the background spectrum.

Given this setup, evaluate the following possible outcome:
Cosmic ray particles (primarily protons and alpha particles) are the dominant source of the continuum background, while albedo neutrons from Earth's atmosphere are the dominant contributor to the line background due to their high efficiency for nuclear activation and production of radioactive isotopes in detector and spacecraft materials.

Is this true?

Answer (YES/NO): NO